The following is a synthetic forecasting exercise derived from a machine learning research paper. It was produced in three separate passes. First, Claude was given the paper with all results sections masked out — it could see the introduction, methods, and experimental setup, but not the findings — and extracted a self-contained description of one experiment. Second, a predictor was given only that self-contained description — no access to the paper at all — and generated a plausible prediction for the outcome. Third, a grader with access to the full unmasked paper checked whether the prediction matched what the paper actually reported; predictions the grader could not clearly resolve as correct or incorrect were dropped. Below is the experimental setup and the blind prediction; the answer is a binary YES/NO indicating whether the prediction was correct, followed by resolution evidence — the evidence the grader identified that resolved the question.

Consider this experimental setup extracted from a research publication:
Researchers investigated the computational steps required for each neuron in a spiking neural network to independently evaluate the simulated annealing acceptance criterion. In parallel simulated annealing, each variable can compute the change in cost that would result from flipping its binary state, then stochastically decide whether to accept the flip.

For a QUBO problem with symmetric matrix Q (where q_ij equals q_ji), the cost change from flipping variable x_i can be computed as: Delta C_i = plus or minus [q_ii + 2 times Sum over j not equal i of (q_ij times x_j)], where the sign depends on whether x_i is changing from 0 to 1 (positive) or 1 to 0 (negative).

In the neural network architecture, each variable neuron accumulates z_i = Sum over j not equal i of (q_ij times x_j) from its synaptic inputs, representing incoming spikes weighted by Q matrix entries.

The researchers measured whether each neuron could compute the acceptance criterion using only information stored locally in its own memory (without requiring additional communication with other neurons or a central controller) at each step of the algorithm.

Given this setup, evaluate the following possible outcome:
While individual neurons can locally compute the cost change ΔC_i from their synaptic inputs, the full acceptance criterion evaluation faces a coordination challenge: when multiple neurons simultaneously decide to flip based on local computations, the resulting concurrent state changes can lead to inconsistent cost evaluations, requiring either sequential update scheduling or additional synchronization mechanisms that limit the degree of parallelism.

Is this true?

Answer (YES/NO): NO